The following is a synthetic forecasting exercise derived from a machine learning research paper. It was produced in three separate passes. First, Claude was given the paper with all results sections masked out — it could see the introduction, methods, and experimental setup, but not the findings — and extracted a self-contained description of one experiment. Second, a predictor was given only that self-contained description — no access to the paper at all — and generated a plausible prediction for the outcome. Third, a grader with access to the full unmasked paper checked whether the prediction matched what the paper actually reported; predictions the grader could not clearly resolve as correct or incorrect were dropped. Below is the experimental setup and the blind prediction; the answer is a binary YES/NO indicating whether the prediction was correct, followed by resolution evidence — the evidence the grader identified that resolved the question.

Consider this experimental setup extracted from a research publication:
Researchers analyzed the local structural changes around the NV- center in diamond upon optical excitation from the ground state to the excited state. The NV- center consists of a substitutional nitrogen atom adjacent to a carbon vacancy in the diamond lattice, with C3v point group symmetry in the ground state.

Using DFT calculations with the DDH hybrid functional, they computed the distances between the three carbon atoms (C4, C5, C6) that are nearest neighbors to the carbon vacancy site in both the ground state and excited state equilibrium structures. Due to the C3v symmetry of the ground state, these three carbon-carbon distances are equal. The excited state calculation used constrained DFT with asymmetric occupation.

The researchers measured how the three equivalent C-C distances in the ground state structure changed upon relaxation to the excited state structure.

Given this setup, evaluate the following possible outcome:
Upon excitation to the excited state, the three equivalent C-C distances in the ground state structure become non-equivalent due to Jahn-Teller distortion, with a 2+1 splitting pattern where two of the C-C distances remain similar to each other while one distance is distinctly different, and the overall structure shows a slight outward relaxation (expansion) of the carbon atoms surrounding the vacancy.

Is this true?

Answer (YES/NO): YES